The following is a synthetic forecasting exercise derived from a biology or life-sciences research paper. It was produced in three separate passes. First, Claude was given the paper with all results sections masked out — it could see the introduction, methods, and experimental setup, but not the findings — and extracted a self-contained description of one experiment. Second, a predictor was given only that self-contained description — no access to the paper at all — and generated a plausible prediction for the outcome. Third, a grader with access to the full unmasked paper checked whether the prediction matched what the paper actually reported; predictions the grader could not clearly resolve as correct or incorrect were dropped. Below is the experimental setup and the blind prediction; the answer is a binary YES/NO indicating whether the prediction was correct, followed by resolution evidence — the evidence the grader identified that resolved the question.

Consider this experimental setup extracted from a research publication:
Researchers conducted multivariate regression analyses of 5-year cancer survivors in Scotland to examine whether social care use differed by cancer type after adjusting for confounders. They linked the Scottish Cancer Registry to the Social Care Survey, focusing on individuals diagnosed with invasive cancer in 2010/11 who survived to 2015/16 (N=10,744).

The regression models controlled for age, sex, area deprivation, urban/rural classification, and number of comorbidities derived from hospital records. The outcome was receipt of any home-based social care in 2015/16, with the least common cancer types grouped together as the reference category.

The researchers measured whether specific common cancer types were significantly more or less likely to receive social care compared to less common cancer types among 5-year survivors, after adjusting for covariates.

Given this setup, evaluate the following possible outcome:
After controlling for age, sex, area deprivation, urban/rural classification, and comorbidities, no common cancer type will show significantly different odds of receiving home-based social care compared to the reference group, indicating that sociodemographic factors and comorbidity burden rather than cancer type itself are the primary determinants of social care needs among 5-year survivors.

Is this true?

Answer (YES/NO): NO